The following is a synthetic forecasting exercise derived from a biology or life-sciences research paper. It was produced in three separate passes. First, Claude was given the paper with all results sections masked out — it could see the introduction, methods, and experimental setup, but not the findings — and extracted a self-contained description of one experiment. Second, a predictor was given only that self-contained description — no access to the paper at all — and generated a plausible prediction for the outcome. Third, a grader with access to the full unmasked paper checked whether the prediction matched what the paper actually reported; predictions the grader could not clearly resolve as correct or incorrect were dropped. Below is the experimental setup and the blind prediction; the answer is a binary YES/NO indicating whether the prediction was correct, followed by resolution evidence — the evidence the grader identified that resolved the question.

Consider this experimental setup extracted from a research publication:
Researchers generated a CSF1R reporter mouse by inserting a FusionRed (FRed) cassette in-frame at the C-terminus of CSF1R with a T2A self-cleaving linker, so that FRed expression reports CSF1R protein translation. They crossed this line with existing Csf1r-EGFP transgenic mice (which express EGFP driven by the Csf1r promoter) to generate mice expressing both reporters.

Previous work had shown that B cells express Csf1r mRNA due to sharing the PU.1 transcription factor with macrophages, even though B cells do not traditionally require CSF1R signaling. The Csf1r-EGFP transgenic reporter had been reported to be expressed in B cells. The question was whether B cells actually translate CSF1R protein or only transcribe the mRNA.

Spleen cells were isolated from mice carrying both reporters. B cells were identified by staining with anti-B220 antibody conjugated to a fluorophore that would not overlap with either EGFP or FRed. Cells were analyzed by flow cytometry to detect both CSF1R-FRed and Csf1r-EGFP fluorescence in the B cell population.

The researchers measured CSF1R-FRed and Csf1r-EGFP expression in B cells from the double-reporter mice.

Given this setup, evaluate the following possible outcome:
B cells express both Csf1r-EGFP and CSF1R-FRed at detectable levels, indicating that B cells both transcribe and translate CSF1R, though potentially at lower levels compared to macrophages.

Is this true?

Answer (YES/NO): NO